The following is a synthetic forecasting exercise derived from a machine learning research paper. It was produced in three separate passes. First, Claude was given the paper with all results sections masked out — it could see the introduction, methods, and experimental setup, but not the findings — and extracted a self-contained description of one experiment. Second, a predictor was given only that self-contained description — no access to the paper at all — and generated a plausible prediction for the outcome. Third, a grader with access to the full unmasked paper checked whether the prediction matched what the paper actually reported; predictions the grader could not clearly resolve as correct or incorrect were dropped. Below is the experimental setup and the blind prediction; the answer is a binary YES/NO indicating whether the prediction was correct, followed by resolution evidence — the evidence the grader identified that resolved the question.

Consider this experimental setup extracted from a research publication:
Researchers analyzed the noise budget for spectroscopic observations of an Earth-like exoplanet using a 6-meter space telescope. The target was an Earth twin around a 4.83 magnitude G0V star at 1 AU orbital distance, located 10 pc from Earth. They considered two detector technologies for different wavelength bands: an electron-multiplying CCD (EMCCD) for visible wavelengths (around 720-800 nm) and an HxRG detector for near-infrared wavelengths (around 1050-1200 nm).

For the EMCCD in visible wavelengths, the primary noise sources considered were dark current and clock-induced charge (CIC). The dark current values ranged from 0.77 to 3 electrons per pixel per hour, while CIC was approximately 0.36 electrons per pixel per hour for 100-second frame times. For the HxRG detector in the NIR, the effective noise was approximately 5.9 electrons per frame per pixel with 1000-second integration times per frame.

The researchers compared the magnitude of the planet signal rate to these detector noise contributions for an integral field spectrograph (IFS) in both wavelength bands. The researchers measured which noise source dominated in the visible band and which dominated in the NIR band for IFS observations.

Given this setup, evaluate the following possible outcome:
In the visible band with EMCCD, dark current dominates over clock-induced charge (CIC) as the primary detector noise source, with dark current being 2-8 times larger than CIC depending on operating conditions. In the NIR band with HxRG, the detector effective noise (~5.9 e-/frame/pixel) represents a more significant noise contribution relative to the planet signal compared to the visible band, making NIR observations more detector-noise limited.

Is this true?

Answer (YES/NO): YES